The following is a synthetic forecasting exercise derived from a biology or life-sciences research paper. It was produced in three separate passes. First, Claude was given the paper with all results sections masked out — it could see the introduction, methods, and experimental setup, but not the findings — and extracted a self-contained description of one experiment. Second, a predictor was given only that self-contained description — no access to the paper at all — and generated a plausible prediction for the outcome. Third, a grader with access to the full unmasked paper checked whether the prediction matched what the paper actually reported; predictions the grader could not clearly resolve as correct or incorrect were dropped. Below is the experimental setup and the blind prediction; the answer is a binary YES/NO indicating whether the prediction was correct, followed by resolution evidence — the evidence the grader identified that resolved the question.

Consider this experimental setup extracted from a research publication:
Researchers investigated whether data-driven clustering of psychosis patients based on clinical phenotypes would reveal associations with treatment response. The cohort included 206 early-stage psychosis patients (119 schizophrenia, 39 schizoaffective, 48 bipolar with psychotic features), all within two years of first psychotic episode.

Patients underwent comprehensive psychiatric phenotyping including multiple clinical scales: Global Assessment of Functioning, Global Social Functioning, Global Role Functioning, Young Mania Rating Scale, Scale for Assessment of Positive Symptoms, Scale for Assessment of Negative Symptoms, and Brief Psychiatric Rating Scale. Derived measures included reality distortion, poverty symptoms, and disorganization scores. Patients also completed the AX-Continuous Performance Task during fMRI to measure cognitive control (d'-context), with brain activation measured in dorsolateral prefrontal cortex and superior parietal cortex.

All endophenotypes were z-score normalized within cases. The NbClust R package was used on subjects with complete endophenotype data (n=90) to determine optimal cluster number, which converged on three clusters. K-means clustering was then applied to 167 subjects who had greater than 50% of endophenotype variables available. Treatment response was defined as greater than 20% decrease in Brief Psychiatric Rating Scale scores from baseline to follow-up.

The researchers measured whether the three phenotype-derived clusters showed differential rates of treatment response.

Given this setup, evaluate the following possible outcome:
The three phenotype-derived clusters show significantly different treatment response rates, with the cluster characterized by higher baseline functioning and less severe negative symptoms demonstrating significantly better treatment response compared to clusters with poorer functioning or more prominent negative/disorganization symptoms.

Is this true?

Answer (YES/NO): NO